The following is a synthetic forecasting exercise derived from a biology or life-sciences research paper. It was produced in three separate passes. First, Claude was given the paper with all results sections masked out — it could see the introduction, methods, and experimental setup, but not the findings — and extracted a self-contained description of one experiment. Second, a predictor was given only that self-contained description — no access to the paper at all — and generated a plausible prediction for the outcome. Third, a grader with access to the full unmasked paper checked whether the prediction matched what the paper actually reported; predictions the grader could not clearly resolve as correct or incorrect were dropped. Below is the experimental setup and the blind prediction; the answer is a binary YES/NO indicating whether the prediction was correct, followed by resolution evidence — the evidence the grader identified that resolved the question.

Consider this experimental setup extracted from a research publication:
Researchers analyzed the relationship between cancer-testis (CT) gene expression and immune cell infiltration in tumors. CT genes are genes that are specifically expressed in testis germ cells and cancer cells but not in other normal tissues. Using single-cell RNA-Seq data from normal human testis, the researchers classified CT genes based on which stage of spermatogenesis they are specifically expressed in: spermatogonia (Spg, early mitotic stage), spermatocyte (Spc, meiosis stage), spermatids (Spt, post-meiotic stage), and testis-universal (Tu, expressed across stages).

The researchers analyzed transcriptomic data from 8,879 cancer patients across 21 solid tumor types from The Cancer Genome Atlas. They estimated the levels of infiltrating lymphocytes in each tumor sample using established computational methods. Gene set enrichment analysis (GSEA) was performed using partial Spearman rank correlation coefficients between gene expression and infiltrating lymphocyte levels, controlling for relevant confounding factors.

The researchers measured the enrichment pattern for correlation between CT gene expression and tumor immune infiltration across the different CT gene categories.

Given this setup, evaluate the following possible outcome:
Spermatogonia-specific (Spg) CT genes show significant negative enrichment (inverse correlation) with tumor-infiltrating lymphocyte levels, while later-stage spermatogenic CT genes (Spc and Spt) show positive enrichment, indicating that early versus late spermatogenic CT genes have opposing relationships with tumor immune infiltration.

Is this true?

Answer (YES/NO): NO